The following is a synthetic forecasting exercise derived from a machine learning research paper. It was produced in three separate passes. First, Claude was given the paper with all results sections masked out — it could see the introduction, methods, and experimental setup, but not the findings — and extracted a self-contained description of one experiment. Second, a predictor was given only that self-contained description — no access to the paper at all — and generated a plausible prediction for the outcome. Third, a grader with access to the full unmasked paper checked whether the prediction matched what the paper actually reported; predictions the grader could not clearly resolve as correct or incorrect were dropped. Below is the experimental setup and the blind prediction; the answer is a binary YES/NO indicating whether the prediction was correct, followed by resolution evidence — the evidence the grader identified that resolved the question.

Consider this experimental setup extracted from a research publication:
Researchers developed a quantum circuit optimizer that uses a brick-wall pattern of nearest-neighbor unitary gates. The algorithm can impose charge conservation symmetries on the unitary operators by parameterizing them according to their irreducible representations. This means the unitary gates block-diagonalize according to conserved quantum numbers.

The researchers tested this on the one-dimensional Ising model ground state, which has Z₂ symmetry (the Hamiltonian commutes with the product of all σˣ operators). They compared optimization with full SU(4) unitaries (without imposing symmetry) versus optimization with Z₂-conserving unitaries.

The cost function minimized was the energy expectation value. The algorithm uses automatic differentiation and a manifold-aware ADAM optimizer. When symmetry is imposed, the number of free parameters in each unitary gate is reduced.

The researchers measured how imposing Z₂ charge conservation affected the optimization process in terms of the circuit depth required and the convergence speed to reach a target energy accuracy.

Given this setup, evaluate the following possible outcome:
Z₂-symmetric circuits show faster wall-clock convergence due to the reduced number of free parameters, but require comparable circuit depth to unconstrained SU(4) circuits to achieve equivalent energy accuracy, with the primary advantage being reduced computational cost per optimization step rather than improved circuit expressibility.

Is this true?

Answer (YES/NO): NO